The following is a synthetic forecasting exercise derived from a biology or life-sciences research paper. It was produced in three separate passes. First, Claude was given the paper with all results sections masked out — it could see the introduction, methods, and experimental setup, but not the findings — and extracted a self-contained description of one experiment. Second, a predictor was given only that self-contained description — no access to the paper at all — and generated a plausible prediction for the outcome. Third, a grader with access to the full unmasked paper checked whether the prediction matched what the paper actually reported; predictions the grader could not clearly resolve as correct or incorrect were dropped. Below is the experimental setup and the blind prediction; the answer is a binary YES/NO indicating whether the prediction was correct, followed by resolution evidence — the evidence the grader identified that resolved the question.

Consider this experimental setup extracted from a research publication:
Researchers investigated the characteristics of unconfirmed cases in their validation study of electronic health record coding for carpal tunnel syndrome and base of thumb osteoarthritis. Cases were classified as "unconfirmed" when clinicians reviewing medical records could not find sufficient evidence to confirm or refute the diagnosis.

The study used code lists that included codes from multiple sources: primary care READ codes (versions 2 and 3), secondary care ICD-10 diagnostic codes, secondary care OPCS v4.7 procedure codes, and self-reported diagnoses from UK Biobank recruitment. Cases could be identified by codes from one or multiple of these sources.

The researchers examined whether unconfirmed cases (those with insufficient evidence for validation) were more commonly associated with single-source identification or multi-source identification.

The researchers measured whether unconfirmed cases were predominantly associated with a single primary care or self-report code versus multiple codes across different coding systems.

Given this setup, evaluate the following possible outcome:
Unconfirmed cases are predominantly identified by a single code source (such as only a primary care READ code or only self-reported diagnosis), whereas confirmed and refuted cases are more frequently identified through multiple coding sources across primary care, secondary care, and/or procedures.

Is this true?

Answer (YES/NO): NO